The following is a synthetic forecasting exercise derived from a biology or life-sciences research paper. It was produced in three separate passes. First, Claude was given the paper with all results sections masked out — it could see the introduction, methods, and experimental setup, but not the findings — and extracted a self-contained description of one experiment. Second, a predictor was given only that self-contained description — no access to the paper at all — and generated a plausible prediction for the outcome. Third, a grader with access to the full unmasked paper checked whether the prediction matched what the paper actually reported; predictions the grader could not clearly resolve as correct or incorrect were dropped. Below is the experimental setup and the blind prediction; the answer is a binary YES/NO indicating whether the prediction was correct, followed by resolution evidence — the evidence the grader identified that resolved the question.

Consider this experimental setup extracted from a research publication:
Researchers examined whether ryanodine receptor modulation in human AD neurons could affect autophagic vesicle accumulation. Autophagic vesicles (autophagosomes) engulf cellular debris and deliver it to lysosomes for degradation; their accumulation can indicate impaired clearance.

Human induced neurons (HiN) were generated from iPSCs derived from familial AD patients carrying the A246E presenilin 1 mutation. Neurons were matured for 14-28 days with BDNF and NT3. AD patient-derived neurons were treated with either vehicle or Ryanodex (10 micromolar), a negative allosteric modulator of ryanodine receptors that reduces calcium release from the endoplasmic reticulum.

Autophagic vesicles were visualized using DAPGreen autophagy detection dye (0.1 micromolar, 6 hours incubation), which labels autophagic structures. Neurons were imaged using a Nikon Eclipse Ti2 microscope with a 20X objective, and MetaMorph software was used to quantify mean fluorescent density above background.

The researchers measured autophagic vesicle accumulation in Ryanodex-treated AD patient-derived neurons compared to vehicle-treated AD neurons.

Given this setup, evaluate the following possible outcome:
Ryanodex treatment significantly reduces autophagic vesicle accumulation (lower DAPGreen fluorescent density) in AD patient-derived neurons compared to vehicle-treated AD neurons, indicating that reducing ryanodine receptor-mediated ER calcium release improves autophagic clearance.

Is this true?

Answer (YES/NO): YES